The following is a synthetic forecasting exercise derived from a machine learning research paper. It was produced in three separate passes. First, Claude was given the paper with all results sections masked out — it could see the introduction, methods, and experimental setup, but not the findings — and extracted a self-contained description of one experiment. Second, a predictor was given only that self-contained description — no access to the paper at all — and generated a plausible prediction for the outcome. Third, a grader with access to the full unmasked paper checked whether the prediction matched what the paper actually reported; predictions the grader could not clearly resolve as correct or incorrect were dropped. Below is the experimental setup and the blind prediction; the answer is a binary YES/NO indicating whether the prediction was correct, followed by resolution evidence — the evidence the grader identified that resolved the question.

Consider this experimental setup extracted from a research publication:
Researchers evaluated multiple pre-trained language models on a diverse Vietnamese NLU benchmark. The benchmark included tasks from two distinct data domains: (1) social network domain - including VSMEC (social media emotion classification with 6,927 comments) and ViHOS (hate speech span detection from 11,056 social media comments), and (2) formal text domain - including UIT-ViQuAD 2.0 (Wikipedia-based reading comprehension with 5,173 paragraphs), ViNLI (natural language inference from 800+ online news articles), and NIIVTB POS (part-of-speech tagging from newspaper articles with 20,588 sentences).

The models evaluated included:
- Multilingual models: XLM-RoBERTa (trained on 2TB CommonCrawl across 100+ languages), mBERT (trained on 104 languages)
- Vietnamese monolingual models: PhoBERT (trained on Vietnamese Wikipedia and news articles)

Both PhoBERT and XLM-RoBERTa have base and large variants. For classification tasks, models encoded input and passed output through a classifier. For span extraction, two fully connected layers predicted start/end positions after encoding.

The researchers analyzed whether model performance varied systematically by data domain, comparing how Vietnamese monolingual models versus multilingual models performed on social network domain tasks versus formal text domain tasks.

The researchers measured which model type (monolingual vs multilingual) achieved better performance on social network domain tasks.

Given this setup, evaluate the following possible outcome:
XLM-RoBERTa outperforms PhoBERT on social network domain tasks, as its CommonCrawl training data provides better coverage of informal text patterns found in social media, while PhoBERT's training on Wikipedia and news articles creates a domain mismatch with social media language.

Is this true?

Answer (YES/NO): NO